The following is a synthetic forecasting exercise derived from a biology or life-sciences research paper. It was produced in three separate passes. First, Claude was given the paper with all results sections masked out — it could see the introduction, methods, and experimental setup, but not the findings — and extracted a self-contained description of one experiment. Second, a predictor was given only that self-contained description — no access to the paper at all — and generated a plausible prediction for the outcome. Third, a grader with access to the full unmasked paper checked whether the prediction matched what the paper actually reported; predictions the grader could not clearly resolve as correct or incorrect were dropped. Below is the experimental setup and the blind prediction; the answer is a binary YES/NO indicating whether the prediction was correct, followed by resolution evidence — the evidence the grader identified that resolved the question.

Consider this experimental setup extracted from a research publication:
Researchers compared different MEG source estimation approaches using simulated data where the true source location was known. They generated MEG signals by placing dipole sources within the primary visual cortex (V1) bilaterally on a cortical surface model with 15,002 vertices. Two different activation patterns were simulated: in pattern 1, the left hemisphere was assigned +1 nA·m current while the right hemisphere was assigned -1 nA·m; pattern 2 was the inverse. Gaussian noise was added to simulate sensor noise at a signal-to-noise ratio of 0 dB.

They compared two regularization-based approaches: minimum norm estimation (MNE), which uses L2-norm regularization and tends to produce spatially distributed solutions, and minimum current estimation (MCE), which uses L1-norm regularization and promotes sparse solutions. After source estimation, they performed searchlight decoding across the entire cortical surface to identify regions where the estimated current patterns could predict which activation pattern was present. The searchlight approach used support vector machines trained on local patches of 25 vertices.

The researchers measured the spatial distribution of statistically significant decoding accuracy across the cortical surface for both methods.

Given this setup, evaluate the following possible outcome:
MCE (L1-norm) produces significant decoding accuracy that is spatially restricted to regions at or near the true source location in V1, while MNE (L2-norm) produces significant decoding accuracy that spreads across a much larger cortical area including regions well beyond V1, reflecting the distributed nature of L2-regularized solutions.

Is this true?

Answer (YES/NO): YES